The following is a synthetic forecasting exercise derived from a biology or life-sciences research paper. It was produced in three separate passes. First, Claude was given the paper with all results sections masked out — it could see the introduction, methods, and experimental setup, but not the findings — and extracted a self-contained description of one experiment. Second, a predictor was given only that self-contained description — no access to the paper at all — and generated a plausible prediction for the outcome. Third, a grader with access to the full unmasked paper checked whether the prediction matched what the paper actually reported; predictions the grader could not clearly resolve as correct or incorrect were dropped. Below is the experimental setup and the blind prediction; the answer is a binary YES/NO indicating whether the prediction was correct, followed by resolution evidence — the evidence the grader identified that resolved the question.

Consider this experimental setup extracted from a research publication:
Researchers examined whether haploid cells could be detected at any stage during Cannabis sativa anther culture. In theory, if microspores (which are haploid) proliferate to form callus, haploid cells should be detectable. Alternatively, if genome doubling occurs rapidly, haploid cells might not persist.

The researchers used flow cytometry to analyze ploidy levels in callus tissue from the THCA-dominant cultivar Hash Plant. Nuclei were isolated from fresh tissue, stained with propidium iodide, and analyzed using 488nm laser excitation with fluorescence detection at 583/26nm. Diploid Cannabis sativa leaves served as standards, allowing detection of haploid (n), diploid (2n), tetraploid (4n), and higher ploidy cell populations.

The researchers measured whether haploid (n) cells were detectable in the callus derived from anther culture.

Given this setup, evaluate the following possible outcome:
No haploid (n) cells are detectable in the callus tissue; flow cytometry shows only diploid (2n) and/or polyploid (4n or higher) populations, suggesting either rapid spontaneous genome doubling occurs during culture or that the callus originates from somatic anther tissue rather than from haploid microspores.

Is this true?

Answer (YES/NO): YES